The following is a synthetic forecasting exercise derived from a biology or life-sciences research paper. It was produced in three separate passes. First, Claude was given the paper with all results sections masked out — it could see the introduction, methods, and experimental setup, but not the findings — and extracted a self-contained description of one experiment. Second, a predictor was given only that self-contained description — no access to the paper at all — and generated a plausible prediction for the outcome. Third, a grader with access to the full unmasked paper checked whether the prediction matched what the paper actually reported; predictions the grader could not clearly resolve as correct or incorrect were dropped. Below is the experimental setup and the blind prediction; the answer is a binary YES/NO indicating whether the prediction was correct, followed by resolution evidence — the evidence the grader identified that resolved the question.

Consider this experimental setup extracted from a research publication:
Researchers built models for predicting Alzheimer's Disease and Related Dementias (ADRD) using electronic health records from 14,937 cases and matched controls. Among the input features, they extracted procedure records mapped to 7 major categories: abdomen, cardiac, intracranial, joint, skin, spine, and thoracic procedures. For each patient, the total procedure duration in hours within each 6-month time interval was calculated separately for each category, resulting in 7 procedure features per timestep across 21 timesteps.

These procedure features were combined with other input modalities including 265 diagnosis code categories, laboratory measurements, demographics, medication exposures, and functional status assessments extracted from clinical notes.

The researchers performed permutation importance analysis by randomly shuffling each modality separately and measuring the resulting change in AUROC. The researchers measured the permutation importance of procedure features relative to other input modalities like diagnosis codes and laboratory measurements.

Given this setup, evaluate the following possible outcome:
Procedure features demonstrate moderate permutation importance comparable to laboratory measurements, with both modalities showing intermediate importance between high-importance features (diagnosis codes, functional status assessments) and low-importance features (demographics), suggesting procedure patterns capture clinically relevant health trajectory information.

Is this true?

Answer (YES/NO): NO